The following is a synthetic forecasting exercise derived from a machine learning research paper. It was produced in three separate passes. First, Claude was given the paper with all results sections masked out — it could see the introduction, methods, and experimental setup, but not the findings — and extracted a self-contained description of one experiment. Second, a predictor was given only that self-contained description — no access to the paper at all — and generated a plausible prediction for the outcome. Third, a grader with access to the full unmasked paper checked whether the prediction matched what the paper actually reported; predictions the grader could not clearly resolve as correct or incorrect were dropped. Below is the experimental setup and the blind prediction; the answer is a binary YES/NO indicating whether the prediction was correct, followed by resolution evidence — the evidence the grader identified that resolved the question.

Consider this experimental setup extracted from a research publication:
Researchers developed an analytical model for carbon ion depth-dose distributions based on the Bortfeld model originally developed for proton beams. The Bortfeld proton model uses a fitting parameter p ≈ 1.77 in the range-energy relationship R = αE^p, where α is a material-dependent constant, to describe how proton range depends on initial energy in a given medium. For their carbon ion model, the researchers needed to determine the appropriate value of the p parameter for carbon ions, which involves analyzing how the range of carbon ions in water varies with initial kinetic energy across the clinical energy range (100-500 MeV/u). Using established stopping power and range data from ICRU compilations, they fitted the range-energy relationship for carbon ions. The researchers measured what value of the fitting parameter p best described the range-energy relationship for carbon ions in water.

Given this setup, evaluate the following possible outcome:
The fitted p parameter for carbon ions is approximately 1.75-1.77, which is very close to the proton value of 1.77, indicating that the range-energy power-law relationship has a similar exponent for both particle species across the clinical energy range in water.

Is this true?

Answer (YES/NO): YES